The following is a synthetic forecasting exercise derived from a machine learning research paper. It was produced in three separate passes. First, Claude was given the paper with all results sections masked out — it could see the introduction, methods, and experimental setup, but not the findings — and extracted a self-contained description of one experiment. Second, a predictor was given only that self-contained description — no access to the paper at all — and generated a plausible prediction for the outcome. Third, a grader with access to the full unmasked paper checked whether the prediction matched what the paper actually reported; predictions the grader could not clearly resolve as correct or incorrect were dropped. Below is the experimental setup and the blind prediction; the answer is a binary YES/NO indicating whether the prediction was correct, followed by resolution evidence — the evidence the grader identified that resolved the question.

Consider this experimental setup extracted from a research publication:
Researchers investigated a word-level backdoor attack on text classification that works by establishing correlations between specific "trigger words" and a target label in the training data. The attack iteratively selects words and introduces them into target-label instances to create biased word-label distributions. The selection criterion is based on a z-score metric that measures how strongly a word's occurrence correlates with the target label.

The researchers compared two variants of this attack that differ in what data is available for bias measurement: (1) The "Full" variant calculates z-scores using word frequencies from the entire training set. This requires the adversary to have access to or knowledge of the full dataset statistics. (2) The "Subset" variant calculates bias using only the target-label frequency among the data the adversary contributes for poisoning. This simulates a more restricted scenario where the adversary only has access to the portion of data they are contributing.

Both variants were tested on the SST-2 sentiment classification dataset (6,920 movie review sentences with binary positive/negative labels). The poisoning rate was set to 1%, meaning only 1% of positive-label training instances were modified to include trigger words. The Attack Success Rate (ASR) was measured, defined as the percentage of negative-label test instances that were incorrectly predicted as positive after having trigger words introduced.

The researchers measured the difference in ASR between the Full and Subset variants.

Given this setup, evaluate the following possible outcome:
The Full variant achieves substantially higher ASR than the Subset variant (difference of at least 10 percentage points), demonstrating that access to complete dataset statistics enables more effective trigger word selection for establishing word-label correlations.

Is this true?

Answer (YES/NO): YES